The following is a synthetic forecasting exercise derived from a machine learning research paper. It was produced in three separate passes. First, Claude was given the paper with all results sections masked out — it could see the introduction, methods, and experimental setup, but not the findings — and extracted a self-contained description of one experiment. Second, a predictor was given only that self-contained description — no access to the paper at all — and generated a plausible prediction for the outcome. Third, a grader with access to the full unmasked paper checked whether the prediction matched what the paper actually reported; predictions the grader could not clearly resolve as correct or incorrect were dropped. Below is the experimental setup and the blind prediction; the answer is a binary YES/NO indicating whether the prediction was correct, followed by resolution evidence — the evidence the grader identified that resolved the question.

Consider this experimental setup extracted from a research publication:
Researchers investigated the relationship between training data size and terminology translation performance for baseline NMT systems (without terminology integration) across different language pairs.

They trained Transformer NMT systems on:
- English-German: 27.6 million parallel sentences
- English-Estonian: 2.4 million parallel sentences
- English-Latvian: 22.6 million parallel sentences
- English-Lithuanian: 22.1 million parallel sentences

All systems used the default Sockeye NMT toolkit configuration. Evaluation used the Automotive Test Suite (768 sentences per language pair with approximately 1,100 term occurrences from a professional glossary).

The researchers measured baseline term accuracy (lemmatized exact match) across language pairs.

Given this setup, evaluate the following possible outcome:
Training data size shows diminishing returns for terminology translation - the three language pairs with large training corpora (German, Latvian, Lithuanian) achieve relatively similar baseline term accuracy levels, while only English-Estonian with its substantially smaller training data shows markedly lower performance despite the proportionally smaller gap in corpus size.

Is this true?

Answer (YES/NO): NO